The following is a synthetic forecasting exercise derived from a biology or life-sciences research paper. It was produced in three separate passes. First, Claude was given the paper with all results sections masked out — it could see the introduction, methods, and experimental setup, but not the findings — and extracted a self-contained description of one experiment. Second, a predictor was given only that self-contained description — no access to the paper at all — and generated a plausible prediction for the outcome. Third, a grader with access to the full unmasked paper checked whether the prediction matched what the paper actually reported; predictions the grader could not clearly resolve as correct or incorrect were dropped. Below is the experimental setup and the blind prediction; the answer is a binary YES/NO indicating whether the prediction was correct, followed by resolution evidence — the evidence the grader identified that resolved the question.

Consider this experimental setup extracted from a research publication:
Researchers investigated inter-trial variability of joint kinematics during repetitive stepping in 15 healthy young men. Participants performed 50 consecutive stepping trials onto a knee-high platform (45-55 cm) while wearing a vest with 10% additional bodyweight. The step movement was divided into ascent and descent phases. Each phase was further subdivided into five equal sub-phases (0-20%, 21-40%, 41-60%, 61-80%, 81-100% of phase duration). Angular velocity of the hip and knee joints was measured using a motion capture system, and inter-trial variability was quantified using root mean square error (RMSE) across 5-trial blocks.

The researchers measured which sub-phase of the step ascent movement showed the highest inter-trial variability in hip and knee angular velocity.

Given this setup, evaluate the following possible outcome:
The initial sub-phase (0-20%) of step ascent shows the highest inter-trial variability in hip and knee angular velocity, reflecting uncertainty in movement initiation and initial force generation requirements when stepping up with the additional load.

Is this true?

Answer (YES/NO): NO